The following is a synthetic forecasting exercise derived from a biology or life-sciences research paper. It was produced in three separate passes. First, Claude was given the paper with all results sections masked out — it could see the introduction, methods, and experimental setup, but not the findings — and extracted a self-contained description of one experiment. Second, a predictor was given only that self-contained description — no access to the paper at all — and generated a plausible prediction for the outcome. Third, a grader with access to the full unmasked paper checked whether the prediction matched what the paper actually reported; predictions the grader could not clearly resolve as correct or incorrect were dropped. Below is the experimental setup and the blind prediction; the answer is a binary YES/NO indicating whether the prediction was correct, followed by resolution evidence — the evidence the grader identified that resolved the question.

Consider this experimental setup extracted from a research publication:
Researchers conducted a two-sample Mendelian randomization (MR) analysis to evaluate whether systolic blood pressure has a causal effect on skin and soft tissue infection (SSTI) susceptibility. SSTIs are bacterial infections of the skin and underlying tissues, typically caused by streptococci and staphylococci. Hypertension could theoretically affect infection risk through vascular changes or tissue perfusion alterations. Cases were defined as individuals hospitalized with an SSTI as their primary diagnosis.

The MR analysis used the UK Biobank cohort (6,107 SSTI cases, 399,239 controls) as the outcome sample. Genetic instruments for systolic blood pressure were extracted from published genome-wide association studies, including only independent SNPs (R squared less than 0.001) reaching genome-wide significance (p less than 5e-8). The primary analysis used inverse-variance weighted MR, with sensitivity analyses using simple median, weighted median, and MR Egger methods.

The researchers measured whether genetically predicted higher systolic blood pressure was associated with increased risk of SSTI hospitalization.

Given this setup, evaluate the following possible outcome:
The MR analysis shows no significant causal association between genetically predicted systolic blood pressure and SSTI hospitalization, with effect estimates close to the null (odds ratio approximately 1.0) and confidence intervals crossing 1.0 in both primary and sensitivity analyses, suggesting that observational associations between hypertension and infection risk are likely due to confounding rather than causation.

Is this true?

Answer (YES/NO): NO